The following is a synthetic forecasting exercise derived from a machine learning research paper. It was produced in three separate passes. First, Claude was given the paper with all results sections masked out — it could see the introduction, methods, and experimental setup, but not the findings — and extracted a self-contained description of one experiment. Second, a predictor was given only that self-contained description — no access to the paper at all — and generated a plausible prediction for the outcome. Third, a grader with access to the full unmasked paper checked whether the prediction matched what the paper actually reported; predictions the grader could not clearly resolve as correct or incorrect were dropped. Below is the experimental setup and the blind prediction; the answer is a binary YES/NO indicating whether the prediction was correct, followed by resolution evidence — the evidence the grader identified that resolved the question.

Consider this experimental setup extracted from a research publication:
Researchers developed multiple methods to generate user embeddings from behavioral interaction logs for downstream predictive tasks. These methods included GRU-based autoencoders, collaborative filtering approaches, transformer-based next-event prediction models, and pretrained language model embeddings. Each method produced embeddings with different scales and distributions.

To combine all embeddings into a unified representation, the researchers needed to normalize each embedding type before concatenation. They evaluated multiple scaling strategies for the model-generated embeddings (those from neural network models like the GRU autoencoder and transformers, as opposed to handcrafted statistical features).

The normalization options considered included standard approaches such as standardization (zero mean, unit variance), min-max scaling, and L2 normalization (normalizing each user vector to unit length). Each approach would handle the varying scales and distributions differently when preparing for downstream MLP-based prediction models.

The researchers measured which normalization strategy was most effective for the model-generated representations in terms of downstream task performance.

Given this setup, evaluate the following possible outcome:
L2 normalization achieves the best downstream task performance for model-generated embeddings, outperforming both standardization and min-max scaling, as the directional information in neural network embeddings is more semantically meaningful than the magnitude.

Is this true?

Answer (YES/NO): YES